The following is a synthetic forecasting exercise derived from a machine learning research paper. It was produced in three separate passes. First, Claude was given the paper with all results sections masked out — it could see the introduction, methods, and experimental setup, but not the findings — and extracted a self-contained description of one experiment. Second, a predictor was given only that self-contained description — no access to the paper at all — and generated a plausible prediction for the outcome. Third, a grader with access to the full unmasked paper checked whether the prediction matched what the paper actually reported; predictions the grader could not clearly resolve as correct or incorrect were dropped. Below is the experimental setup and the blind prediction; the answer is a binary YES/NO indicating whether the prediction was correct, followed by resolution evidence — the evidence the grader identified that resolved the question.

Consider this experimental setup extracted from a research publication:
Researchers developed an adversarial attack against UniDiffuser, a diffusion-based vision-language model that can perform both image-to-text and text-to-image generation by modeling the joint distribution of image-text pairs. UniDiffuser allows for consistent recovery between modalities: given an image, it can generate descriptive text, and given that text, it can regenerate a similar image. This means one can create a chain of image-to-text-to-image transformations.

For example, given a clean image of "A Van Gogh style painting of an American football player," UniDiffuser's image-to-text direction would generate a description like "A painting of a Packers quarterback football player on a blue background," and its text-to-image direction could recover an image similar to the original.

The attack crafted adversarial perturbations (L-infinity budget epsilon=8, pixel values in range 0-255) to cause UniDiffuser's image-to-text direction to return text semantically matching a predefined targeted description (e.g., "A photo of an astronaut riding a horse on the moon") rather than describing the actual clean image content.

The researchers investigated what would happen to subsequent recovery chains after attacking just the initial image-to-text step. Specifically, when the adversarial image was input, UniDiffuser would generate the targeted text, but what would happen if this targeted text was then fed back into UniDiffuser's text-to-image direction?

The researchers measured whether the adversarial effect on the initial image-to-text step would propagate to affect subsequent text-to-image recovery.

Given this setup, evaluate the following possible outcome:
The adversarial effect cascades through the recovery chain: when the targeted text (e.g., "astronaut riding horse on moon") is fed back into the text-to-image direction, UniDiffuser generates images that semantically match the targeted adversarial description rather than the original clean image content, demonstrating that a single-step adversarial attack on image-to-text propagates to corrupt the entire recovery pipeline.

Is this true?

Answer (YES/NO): YES